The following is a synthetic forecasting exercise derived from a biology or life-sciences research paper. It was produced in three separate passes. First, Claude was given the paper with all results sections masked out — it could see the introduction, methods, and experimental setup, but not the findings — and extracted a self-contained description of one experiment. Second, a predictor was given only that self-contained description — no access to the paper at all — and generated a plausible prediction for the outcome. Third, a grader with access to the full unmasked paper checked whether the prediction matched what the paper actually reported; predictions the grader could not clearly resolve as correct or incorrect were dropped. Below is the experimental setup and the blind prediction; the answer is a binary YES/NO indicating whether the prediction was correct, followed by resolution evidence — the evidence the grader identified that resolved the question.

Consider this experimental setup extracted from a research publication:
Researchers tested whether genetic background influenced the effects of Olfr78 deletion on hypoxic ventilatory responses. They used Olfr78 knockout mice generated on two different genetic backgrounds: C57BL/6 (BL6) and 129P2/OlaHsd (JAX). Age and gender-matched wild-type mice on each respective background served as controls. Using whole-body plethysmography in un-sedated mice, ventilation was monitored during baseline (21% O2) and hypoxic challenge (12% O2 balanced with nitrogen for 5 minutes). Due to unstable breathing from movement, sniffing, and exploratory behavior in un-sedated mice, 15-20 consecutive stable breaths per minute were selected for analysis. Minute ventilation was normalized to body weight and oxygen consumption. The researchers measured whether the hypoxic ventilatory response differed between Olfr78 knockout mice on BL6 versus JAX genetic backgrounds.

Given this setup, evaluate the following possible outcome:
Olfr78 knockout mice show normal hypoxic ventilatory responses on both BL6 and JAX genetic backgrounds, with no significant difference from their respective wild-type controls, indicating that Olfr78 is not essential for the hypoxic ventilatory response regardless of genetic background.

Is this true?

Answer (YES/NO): NO